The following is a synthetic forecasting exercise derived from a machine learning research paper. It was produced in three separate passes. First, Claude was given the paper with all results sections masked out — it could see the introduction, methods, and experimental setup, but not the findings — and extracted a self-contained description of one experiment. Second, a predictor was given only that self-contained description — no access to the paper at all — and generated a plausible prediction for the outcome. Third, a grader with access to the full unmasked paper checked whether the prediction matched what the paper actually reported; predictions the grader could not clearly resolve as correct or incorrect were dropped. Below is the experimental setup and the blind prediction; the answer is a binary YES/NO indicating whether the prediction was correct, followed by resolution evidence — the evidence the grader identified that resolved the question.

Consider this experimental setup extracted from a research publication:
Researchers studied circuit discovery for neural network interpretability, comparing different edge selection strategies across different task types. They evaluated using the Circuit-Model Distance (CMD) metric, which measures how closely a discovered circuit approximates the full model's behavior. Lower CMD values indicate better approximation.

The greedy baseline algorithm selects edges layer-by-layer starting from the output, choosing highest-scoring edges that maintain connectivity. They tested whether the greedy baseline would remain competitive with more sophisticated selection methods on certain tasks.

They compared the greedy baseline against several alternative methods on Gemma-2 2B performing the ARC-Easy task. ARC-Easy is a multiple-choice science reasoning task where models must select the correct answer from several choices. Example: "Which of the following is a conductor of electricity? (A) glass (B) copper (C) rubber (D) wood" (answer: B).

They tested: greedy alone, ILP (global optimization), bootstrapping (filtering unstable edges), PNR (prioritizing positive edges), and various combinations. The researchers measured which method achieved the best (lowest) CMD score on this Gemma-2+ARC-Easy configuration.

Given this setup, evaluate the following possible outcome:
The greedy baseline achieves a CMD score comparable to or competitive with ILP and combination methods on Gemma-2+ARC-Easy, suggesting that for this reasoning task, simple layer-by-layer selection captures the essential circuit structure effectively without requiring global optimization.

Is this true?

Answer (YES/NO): YES